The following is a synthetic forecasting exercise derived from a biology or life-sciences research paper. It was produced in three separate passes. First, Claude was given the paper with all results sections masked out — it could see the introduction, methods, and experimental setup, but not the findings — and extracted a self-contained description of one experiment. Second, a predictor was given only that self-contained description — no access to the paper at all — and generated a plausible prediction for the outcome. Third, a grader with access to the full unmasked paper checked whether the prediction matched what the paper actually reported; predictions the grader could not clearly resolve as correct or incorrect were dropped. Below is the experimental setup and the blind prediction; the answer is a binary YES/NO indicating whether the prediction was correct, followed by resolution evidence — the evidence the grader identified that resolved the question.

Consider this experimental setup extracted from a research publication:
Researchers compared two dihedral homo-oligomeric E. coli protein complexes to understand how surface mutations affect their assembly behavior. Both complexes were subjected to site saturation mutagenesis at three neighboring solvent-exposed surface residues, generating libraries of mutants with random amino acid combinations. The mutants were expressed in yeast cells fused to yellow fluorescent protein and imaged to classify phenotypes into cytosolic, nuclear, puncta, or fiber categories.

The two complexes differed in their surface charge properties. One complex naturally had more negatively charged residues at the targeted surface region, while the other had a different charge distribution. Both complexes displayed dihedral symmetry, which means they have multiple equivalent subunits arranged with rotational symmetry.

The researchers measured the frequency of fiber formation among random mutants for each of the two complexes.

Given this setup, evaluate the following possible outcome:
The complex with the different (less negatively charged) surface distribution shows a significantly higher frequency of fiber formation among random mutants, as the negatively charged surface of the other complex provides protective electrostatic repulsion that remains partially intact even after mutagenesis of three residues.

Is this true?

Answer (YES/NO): NO